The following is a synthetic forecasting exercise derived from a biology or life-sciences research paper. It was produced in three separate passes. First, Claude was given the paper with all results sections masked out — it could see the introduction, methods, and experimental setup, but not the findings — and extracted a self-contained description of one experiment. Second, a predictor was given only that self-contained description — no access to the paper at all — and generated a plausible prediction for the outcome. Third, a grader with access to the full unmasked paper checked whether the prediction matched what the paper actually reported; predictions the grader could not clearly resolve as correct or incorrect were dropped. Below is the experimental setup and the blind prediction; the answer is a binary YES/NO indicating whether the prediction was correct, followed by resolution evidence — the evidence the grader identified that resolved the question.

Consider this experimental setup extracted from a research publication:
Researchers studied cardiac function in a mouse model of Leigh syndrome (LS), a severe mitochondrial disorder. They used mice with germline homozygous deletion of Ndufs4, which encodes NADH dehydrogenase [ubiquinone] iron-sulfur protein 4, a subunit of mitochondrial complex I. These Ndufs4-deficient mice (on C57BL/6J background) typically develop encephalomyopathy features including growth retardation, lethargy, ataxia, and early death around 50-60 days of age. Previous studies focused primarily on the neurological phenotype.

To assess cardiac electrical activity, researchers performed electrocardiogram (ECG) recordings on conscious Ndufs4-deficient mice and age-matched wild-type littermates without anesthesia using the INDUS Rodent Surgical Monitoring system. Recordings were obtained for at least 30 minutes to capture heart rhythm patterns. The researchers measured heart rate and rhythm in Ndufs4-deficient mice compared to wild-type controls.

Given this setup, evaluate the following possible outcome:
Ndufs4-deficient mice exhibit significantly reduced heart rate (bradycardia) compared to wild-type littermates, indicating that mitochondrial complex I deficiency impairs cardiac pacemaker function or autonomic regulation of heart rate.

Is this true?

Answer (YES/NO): YES